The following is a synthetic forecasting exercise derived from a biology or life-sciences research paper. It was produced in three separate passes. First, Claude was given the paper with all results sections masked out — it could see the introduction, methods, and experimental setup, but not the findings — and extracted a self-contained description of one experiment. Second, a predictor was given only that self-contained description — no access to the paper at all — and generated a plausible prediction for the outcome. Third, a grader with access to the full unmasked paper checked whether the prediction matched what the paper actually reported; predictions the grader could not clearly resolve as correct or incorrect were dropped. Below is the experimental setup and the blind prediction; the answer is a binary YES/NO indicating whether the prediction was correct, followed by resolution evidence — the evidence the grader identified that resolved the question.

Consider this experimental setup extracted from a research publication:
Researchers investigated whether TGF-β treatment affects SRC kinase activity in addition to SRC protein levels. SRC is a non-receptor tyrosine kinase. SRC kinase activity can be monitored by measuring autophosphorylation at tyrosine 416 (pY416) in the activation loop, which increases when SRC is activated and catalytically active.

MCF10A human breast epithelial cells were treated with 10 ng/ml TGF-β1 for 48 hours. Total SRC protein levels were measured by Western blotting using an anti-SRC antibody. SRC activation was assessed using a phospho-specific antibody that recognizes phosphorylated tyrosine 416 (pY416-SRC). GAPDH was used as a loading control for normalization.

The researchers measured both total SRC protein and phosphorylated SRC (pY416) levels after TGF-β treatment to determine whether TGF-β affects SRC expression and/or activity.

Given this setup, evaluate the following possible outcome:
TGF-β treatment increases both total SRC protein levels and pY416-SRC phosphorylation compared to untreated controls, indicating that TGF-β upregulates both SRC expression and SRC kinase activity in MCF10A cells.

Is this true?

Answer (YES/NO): YES